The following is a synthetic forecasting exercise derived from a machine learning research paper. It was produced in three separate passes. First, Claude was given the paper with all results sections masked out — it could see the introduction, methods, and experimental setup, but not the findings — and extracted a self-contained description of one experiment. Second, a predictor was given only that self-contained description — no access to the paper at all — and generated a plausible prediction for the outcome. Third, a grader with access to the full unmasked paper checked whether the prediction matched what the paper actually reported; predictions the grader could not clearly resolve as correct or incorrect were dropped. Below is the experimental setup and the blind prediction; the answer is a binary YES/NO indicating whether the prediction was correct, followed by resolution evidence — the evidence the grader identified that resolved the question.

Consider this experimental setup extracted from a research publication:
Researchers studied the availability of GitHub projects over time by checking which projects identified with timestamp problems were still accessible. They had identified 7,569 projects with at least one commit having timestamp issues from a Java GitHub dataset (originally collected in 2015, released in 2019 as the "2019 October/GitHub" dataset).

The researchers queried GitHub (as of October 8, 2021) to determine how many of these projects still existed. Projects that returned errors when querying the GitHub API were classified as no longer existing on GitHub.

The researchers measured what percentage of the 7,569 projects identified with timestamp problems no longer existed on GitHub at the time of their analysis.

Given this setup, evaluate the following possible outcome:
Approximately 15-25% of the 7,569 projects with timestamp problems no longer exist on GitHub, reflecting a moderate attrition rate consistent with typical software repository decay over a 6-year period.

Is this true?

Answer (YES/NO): NO